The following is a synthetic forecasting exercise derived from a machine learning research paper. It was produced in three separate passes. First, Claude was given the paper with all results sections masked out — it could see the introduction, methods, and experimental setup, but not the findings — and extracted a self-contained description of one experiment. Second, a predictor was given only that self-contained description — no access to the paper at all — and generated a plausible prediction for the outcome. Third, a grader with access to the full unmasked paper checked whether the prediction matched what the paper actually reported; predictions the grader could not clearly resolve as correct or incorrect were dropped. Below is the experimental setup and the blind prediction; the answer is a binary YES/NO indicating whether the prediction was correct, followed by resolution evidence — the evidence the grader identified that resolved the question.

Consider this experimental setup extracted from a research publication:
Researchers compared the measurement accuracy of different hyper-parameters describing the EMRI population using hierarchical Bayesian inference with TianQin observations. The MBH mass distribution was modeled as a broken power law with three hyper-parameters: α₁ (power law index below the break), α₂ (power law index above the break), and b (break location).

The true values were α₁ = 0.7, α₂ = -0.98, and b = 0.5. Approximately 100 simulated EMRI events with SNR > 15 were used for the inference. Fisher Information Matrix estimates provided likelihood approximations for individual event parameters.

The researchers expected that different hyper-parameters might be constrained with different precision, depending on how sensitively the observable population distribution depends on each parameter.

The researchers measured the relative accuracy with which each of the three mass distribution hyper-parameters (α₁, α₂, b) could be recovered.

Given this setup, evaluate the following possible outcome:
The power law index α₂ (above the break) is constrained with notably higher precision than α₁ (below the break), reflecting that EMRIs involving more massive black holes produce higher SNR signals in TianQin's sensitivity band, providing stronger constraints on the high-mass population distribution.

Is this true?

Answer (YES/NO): YES